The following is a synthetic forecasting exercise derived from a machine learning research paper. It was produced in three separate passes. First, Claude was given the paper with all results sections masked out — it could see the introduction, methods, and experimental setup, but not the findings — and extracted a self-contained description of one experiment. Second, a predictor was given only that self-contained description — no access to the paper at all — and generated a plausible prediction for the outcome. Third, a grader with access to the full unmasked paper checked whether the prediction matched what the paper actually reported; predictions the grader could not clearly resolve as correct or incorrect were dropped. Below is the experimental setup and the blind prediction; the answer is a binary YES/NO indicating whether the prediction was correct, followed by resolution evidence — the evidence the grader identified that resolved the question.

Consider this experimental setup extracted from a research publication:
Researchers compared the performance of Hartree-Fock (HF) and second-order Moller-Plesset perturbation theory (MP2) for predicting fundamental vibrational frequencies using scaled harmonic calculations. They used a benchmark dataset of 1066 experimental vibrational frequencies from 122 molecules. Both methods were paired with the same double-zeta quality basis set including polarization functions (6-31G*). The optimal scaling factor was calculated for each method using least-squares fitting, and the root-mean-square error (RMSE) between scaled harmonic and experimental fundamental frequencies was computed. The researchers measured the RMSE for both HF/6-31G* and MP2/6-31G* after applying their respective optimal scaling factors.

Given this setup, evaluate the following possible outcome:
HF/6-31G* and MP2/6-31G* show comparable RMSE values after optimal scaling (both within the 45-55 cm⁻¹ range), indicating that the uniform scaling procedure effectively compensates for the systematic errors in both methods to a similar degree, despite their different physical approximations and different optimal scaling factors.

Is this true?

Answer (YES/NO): NO